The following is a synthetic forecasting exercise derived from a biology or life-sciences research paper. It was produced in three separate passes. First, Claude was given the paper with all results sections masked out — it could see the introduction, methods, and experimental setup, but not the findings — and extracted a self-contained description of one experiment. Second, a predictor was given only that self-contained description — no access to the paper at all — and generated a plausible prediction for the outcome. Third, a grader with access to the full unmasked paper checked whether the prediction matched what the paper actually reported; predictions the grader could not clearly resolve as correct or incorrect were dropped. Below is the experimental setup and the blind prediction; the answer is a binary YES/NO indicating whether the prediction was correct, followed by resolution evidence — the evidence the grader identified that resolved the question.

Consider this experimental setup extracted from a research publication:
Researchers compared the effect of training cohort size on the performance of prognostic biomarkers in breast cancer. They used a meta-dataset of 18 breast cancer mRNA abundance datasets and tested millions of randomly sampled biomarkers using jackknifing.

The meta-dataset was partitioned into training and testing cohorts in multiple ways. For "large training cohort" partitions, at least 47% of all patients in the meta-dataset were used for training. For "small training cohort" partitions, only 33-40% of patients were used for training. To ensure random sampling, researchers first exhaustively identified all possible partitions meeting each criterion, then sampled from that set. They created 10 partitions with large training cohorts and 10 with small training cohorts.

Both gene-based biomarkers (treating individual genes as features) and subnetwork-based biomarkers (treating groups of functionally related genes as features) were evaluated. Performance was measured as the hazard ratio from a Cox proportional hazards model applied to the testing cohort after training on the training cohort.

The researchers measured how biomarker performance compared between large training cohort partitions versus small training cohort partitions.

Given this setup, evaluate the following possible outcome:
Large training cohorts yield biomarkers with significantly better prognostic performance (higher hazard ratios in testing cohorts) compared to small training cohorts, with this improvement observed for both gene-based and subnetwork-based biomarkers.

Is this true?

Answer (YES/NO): YES